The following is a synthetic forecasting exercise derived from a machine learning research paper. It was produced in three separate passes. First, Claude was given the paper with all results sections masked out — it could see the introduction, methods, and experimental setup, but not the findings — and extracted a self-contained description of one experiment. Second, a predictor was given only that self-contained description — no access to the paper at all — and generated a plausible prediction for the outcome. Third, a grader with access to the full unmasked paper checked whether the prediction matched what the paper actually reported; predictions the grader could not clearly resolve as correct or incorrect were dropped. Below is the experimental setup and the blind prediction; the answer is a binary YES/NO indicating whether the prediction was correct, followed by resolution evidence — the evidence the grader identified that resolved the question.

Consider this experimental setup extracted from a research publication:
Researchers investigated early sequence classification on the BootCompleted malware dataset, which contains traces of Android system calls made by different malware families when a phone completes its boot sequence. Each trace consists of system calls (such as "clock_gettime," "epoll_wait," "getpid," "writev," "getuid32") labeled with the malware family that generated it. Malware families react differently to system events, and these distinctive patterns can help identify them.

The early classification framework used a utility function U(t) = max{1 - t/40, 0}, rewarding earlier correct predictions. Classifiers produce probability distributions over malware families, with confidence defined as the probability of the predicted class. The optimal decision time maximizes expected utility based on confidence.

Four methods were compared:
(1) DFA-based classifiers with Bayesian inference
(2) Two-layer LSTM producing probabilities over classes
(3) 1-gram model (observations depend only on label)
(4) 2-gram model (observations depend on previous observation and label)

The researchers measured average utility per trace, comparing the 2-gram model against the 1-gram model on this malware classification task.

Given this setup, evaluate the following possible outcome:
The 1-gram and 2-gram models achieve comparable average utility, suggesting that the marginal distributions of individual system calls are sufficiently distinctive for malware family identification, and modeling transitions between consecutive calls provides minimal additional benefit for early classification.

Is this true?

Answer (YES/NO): NO